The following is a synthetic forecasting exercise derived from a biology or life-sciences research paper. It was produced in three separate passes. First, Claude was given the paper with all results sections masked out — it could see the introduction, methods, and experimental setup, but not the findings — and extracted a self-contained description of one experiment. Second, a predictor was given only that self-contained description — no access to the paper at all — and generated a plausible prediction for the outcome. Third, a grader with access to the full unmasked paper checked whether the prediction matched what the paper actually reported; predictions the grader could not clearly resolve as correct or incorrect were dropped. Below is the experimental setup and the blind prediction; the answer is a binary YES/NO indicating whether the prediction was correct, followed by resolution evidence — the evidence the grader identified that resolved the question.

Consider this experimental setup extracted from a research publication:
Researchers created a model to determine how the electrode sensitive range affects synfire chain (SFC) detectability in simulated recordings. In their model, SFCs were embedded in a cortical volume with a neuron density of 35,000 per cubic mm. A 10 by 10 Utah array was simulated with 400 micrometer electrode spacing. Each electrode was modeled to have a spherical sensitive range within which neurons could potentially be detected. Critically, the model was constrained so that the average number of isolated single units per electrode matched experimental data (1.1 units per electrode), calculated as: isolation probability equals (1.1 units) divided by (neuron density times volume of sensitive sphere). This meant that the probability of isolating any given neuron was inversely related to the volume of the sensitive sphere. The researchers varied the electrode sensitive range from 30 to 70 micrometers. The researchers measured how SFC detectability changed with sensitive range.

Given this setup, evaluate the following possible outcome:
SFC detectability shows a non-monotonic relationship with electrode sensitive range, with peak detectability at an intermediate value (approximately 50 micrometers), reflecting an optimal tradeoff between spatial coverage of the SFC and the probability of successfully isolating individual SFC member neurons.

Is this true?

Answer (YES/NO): NO